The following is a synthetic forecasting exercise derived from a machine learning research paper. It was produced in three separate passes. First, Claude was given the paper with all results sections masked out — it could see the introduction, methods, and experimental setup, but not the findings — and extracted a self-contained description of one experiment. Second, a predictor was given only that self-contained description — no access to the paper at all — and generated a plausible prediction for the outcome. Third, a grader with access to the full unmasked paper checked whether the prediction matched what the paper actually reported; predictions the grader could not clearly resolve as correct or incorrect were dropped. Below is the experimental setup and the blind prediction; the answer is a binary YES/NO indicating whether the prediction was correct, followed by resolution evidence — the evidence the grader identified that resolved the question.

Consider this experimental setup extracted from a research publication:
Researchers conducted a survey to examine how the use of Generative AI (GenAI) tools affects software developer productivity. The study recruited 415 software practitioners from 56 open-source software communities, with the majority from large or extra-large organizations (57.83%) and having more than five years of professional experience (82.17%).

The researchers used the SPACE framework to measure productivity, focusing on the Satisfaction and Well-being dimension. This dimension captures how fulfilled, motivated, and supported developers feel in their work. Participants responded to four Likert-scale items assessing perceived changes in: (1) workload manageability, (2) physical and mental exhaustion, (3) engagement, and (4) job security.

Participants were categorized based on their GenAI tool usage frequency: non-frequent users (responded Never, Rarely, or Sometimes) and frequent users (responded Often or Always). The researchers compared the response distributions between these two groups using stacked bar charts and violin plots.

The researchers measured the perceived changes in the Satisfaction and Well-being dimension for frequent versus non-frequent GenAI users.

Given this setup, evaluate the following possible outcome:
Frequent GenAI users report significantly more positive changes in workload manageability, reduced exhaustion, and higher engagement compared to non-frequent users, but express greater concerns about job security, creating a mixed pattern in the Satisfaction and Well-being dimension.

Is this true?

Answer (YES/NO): NO